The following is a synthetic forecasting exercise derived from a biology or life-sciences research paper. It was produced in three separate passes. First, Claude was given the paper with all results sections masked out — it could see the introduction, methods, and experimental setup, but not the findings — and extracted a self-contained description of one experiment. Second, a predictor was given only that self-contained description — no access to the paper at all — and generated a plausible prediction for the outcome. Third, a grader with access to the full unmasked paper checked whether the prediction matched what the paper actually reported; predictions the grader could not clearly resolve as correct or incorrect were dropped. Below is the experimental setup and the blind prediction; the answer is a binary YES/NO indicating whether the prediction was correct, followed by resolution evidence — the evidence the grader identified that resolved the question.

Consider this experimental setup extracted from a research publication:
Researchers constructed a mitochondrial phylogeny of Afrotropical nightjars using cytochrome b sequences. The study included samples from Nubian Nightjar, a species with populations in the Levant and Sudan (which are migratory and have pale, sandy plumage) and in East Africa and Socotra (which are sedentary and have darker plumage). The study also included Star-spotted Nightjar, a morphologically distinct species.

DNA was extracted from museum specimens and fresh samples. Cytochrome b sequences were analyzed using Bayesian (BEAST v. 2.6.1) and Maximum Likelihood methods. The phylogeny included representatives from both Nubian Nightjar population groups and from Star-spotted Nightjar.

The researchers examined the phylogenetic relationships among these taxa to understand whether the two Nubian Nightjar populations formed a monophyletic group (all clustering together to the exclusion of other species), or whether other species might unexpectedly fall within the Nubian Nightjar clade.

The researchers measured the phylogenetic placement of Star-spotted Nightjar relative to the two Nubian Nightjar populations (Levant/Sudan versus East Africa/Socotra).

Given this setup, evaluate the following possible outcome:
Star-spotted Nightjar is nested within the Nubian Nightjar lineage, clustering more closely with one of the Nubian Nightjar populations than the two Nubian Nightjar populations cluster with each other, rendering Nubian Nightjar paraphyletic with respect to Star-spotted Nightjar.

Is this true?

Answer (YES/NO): YES